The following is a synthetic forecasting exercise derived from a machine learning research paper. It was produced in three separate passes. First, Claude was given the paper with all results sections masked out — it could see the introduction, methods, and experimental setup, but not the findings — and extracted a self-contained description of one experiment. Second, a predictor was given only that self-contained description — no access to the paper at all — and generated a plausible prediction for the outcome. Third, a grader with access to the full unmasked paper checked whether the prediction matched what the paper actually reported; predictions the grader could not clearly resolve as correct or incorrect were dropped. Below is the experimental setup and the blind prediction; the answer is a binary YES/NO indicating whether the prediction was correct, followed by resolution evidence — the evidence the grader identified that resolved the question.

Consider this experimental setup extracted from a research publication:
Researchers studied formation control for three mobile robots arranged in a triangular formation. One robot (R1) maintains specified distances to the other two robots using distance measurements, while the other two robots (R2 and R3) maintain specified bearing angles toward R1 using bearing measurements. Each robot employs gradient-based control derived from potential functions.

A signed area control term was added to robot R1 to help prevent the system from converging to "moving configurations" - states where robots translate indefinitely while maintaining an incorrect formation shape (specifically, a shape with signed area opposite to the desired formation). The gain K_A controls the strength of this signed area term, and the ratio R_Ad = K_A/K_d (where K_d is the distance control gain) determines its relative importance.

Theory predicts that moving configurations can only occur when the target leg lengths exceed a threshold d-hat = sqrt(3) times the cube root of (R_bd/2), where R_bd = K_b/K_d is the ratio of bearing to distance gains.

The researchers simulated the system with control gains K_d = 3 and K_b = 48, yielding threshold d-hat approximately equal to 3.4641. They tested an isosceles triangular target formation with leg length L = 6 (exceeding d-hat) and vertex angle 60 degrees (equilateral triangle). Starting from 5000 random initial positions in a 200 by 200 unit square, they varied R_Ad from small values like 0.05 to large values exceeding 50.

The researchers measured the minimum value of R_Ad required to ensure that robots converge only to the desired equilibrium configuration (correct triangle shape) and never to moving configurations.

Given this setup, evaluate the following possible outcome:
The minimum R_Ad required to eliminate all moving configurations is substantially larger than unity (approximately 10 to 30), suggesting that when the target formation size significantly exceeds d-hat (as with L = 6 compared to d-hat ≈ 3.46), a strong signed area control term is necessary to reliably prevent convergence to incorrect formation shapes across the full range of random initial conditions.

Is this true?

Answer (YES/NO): NO